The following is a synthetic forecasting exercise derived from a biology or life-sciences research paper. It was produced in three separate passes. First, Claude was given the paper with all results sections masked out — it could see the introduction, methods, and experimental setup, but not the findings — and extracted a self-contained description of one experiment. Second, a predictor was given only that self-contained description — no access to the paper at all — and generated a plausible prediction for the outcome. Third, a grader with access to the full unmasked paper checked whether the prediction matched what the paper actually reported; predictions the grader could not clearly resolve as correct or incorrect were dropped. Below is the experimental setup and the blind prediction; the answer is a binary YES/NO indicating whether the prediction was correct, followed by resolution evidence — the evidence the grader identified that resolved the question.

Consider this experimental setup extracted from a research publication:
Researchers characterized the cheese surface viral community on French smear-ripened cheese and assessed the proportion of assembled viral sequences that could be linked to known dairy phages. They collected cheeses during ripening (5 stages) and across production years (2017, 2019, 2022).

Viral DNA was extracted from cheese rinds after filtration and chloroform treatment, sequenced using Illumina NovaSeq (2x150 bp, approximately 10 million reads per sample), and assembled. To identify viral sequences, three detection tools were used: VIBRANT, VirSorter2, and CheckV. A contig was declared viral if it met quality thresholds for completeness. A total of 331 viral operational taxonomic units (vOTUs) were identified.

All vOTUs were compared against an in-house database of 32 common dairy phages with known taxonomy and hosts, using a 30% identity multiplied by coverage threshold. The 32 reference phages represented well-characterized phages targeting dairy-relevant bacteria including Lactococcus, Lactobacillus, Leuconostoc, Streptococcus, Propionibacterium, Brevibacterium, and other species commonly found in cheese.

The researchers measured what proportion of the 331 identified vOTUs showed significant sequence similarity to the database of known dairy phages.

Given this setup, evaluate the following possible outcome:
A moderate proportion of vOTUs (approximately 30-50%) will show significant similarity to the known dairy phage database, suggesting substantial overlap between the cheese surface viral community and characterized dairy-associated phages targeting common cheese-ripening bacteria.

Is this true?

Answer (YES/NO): YES